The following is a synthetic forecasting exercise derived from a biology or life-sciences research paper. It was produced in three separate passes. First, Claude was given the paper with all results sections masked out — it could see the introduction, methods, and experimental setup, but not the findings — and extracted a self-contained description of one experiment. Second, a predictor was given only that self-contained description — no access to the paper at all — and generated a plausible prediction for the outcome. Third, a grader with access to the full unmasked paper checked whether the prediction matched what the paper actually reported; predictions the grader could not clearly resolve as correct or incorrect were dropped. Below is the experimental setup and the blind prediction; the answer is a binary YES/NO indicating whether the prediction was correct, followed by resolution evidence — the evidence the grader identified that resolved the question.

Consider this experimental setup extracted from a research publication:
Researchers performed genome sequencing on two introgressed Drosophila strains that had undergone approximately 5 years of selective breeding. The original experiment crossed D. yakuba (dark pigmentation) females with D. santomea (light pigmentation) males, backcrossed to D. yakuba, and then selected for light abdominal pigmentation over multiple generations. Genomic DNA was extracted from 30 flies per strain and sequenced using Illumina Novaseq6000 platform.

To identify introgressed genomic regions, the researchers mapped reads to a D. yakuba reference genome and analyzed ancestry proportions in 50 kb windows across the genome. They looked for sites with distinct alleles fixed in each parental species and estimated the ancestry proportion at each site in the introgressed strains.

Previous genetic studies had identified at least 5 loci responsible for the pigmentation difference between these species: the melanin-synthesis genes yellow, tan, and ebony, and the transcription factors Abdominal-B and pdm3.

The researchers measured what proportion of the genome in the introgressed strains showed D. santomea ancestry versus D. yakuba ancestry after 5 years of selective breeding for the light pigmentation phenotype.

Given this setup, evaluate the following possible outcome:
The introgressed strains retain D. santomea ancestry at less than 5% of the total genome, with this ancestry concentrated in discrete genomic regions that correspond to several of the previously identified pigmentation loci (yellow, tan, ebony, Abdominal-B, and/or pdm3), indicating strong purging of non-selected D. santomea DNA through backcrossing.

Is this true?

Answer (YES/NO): NO